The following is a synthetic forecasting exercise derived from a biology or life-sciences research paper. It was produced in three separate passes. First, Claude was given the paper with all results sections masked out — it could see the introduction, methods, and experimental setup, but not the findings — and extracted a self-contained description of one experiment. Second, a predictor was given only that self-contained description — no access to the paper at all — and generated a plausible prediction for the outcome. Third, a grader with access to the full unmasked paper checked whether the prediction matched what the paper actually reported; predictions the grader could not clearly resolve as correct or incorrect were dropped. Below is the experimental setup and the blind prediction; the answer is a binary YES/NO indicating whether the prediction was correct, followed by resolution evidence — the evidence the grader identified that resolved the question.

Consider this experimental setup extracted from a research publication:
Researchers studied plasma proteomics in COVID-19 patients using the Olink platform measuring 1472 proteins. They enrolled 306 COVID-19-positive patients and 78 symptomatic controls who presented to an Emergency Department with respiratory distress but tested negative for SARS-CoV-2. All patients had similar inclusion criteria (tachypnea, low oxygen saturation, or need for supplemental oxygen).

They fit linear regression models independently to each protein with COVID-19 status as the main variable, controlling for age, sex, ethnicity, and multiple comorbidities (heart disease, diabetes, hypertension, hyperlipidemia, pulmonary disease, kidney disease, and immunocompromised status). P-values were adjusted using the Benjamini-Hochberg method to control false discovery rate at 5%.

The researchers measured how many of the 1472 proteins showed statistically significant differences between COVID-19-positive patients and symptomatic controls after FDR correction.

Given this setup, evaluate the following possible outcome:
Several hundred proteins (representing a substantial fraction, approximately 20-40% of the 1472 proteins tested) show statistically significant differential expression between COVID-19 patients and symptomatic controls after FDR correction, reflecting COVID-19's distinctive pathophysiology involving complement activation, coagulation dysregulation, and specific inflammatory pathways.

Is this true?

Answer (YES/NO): YES